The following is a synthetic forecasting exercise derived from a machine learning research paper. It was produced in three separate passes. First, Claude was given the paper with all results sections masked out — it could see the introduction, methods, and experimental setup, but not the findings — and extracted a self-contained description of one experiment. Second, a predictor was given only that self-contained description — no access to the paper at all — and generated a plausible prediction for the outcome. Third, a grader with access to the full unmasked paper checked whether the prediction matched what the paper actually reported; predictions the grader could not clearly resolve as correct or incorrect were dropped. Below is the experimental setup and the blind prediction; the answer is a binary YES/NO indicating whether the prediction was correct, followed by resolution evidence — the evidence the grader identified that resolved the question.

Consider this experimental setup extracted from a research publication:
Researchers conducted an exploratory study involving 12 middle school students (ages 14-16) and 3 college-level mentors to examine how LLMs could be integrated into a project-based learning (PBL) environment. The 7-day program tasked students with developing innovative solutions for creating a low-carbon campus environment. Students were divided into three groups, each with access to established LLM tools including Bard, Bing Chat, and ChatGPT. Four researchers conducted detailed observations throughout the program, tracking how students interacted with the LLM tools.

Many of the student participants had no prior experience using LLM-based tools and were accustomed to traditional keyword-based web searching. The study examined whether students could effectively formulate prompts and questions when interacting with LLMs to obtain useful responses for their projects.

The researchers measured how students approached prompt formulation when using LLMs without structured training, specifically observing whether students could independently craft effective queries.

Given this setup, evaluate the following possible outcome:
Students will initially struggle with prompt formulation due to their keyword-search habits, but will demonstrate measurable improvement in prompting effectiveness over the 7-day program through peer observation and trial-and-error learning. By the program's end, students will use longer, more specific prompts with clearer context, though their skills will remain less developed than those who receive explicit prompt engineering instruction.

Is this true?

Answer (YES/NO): NO